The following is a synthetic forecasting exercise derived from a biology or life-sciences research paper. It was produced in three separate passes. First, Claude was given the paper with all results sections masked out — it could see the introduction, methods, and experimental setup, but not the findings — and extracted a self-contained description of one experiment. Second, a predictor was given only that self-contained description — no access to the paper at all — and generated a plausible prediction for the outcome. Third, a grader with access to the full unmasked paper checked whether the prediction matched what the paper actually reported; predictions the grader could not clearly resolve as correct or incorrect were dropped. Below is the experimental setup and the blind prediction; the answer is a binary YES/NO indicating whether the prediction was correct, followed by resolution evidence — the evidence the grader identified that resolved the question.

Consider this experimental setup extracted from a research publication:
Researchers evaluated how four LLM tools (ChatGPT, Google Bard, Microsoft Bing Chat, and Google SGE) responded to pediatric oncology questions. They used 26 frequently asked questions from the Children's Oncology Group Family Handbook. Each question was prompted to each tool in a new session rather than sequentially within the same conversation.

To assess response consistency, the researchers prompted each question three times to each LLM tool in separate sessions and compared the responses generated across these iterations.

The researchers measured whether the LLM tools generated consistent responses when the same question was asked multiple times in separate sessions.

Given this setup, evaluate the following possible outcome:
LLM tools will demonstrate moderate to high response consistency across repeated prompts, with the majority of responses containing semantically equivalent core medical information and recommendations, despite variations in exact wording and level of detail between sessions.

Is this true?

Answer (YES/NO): YES